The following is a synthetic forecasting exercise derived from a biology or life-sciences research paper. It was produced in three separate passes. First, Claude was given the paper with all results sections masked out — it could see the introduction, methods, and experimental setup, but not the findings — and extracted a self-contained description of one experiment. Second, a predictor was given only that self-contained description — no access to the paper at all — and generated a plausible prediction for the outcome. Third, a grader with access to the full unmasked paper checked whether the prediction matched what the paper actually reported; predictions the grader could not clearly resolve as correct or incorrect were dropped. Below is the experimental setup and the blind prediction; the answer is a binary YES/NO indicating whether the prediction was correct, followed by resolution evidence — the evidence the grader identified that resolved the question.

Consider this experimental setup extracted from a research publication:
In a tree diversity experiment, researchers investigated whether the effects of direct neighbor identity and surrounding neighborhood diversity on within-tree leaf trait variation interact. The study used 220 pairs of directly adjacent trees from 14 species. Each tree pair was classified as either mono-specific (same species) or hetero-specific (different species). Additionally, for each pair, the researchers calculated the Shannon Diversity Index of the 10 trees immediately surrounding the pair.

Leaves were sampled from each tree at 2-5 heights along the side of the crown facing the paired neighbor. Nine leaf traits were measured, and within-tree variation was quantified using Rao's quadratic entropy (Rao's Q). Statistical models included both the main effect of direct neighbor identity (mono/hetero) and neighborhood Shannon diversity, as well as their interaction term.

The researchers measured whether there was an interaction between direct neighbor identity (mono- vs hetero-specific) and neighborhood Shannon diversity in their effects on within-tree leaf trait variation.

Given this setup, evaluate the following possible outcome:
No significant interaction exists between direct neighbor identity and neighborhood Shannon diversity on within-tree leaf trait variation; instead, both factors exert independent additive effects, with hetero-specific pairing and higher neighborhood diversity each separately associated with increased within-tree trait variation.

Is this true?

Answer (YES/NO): NO